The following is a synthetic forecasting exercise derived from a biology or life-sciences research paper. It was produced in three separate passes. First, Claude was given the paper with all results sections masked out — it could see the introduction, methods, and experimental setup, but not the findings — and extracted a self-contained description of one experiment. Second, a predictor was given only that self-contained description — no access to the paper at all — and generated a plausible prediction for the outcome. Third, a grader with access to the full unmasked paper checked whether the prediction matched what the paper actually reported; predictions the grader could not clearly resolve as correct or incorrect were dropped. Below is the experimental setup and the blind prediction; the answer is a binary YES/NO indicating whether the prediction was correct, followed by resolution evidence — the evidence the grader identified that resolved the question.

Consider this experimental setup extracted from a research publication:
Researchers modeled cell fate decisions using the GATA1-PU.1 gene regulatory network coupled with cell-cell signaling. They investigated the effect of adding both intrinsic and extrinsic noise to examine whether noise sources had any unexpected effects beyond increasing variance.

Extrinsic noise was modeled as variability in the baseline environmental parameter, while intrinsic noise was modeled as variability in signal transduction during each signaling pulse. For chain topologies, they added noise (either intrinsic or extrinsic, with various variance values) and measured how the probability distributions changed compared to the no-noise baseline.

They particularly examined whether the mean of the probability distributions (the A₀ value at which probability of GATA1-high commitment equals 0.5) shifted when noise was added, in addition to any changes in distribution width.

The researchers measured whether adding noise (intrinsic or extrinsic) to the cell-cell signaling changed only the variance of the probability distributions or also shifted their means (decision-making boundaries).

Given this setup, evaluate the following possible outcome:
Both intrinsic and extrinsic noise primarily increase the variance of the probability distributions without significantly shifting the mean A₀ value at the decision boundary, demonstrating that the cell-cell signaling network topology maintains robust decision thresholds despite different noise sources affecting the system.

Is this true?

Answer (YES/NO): NO